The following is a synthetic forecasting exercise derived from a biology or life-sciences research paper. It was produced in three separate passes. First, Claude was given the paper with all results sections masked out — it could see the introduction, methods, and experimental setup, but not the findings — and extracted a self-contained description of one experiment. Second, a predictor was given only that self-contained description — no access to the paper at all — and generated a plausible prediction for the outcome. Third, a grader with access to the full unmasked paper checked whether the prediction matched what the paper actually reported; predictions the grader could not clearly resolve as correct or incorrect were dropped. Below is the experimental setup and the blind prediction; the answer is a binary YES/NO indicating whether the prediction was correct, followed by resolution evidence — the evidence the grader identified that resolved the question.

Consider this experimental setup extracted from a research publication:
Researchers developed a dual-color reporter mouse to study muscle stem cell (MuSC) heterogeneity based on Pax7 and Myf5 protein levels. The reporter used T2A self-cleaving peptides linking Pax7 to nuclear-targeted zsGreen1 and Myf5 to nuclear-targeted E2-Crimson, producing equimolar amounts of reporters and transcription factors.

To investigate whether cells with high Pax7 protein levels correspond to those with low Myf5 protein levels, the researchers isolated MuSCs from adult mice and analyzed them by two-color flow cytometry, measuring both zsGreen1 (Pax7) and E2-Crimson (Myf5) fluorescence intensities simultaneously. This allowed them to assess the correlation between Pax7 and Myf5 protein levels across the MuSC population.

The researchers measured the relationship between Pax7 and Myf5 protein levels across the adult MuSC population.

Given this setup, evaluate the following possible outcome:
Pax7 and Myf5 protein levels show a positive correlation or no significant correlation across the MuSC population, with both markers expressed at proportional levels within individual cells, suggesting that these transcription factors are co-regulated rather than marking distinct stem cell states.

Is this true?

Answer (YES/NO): NO